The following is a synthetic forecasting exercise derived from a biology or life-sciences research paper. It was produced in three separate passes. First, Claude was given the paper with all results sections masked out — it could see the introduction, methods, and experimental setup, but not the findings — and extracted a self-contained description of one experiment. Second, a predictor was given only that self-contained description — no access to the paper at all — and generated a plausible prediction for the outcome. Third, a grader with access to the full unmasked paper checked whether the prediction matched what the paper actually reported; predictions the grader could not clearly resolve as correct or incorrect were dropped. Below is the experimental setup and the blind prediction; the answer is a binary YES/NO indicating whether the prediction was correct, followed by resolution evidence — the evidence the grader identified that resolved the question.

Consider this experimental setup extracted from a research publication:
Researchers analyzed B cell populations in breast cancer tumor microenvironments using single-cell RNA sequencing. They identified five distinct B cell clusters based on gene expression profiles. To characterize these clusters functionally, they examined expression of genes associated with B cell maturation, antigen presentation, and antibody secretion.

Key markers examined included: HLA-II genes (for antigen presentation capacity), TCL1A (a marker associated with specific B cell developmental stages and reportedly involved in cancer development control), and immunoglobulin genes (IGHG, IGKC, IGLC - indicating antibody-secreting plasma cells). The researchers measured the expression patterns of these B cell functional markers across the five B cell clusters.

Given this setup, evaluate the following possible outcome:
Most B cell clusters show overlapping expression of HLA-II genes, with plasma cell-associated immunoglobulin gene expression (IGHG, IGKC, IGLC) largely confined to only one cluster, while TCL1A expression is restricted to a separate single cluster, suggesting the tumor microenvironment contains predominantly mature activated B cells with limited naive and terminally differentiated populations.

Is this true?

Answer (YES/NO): NO